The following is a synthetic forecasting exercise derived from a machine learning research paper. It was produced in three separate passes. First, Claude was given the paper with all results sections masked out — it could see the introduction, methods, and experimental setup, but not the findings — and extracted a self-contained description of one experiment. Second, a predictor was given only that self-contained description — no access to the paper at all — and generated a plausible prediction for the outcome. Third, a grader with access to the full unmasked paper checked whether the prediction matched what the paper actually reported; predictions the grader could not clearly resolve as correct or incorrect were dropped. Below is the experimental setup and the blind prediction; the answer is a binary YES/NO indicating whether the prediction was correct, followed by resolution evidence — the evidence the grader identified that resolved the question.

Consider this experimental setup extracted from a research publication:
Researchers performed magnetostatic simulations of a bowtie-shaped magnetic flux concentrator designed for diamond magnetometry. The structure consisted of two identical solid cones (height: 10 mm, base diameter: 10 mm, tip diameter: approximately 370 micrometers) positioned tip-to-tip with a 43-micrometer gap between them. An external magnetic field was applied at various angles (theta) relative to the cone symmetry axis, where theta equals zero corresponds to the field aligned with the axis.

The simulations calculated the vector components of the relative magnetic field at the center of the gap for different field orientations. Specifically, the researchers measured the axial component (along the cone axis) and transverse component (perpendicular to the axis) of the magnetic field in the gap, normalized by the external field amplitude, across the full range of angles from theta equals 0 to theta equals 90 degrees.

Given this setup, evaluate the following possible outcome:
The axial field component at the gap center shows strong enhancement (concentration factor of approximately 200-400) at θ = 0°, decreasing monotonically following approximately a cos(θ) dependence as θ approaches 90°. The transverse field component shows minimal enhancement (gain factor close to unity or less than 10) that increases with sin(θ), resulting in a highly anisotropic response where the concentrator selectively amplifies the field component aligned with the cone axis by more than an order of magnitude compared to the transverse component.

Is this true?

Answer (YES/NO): NO